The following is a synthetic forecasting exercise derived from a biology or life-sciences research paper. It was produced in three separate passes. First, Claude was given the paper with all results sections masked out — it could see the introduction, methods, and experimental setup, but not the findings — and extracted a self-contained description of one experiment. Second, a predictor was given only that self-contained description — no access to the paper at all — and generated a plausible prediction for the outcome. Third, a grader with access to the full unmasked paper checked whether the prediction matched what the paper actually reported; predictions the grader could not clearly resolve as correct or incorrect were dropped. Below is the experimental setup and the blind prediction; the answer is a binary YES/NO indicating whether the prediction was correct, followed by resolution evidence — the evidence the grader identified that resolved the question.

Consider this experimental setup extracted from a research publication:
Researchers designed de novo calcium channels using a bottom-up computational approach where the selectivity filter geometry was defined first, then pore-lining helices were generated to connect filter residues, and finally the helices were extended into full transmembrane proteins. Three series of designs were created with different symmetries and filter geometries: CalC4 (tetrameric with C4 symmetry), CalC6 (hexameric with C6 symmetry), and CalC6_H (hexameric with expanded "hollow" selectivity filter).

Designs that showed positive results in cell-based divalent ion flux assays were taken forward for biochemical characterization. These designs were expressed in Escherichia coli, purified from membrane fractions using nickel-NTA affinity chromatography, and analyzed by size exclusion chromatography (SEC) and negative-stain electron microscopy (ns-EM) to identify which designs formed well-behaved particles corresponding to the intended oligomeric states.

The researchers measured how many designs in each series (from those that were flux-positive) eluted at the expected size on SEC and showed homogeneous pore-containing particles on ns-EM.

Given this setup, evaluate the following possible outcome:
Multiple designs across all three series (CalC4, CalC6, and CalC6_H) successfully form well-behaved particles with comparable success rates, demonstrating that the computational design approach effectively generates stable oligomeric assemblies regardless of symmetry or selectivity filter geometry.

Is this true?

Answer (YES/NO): NO